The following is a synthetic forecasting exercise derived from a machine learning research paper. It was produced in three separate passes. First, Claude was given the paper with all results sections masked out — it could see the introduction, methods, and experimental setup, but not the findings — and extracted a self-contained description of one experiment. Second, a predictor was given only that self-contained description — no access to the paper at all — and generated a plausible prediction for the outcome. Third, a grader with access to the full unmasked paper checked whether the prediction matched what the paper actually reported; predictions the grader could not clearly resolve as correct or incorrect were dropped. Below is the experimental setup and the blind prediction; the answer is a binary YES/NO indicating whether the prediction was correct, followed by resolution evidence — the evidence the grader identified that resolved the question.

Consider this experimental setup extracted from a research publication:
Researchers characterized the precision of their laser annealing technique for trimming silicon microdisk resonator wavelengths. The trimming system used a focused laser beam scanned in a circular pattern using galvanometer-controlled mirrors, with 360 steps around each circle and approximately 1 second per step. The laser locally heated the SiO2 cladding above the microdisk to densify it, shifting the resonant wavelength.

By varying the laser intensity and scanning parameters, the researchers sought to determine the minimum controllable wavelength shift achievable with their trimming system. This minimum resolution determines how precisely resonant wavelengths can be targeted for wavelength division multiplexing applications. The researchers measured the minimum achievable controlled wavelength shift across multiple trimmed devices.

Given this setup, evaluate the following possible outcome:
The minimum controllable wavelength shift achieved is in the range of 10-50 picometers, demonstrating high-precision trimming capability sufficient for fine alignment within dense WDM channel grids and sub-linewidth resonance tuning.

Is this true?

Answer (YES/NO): NO